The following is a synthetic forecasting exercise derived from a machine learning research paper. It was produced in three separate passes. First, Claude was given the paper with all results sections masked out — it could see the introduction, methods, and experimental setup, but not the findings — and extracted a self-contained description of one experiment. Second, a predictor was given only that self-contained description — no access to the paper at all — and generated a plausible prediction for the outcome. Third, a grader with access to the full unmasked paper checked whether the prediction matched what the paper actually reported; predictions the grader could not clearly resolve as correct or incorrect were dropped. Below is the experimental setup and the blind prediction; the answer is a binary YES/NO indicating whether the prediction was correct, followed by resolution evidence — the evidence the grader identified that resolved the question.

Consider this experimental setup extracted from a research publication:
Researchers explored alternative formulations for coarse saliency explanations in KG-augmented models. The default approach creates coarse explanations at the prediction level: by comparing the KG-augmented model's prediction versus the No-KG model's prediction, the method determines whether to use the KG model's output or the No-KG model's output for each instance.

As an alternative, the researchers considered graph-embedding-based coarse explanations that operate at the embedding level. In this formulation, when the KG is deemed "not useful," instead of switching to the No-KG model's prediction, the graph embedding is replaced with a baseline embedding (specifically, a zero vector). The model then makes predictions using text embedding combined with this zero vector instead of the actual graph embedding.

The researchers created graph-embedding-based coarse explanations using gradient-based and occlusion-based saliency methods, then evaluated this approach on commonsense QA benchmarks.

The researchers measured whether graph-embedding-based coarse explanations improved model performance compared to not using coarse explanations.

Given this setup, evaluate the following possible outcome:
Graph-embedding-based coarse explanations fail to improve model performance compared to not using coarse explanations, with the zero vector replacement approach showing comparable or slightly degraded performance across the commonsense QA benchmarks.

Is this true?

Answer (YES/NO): YES